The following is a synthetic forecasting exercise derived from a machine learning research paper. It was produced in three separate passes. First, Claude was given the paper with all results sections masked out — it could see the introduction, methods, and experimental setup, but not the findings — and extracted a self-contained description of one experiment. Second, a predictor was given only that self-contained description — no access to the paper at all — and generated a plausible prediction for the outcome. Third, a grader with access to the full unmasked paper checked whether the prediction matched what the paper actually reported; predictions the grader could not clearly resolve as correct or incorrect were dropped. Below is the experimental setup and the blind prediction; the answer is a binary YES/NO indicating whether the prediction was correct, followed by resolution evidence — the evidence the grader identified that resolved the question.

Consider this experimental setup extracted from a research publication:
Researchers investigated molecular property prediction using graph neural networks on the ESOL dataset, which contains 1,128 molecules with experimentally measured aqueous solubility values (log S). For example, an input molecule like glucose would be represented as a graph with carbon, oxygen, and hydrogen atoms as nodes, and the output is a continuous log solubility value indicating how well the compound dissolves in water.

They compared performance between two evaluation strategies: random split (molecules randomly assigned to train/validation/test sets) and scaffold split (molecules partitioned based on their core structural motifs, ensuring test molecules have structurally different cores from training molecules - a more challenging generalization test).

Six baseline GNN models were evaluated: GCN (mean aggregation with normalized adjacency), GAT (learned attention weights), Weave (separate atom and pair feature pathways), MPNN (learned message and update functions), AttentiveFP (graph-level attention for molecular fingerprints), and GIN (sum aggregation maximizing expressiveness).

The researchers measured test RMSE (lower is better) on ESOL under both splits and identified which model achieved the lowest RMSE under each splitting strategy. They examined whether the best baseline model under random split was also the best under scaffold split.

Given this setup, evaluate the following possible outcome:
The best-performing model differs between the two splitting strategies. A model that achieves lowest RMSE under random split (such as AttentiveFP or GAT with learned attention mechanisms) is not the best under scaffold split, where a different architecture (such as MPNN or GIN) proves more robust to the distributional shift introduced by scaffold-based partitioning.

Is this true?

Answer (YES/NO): NO